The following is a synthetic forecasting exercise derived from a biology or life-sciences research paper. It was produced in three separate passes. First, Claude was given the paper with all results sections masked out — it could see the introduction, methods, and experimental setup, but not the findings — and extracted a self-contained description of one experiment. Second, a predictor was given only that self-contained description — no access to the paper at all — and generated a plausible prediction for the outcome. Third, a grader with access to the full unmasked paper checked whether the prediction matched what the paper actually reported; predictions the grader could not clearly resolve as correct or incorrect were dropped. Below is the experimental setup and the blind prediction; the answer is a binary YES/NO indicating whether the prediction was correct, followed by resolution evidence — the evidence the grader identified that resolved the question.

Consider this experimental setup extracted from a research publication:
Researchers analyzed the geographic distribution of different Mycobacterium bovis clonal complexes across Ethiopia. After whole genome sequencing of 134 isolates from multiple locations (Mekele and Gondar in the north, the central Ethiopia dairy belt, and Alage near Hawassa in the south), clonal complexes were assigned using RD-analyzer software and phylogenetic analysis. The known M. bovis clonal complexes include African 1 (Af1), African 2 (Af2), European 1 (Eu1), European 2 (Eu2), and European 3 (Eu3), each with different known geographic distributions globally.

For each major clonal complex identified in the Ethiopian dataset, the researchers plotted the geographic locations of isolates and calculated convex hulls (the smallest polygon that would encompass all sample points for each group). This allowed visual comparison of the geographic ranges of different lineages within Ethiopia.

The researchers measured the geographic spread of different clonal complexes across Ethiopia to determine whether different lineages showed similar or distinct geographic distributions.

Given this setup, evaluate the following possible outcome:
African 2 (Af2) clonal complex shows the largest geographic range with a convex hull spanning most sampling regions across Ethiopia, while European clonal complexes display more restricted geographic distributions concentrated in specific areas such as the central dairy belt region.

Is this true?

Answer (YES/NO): NO